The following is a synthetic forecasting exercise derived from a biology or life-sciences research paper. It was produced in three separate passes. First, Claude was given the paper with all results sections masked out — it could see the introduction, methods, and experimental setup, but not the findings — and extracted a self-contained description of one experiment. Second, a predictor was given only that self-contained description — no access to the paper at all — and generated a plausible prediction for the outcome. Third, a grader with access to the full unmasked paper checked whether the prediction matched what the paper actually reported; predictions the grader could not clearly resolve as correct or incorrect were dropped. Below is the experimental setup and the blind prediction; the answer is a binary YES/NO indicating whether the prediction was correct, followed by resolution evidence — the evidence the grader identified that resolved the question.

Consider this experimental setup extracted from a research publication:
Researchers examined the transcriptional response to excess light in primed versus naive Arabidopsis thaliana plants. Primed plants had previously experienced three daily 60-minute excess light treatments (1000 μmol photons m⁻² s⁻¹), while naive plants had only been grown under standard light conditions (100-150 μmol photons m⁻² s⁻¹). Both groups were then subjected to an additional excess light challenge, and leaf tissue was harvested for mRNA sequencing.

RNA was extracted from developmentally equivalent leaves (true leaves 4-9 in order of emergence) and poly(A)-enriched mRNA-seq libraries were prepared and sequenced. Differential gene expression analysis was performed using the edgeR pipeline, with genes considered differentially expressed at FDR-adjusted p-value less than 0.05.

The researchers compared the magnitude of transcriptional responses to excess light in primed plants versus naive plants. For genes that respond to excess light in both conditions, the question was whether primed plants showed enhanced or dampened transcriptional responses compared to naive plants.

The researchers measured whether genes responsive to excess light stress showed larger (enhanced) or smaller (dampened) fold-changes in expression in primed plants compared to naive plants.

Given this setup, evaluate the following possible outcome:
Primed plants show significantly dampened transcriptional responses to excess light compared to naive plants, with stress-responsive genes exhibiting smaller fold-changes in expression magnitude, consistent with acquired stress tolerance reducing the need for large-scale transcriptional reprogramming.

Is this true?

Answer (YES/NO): YES